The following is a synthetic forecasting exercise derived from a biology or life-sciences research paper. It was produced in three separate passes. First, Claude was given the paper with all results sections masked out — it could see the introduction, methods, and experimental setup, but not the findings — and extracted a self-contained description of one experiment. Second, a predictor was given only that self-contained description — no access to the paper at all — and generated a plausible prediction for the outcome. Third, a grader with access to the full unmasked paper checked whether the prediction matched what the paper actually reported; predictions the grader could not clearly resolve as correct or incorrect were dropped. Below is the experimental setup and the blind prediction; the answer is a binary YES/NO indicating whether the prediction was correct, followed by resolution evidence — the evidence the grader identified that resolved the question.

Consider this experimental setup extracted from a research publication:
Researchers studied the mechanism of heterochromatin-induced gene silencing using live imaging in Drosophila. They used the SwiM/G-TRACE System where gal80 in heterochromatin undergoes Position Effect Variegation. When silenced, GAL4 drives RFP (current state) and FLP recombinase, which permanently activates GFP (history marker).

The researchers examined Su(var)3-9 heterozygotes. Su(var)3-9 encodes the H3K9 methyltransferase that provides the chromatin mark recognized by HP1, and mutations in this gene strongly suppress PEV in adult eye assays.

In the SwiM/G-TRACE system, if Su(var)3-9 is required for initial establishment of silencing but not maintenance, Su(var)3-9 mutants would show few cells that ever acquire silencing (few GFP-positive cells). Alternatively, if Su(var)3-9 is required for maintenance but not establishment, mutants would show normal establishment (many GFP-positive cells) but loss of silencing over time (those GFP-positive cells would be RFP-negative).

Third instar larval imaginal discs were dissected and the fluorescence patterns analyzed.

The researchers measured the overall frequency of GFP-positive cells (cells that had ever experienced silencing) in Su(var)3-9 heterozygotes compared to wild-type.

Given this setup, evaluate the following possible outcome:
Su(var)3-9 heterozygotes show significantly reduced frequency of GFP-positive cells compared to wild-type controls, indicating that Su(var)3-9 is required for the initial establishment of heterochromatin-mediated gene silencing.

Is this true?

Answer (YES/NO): NO